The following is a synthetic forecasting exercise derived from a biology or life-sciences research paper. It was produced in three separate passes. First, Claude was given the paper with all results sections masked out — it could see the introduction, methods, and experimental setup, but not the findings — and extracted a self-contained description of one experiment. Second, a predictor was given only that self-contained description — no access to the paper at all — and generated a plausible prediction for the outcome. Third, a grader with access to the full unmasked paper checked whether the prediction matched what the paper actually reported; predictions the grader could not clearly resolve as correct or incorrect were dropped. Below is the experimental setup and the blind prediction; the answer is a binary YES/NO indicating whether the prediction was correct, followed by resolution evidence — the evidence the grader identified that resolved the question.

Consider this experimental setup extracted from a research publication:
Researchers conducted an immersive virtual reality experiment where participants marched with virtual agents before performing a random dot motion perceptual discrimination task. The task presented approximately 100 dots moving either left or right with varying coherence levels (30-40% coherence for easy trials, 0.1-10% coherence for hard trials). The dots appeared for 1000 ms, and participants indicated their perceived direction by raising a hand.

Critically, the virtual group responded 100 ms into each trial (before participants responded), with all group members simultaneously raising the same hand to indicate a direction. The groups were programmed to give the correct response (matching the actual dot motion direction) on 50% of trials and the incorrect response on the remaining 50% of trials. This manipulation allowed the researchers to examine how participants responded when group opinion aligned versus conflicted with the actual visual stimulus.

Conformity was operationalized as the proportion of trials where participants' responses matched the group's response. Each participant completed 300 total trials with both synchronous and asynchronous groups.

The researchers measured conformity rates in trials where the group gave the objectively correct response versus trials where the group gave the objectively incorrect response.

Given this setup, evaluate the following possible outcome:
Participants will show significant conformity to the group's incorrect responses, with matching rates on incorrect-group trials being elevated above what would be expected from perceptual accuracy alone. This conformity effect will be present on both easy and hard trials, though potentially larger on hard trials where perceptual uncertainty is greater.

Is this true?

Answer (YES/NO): NO